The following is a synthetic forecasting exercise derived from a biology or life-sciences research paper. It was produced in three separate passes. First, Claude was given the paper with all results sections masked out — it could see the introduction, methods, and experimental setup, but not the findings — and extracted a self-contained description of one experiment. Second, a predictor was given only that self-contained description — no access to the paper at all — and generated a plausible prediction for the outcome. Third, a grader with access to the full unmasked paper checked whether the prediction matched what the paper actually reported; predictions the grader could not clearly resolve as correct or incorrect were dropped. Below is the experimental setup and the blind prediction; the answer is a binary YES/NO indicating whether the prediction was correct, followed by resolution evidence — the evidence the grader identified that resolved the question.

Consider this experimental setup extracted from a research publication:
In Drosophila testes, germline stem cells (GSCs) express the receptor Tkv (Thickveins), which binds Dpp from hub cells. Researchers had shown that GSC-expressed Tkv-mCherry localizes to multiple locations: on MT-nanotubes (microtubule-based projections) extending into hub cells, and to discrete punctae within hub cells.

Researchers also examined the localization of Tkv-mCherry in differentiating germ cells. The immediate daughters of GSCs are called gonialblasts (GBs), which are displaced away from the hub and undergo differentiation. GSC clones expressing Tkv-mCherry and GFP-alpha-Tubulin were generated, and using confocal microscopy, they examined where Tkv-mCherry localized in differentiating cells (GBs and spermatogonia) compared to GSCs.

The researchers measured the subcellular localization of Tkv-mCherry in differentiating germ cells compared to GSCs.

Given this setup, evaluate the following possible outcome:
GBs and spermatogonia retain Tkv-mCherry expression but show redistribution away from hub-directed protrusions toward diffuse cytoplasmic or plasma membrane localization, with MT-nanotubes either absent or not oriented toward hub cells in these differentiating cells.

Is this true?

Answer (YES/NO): YES